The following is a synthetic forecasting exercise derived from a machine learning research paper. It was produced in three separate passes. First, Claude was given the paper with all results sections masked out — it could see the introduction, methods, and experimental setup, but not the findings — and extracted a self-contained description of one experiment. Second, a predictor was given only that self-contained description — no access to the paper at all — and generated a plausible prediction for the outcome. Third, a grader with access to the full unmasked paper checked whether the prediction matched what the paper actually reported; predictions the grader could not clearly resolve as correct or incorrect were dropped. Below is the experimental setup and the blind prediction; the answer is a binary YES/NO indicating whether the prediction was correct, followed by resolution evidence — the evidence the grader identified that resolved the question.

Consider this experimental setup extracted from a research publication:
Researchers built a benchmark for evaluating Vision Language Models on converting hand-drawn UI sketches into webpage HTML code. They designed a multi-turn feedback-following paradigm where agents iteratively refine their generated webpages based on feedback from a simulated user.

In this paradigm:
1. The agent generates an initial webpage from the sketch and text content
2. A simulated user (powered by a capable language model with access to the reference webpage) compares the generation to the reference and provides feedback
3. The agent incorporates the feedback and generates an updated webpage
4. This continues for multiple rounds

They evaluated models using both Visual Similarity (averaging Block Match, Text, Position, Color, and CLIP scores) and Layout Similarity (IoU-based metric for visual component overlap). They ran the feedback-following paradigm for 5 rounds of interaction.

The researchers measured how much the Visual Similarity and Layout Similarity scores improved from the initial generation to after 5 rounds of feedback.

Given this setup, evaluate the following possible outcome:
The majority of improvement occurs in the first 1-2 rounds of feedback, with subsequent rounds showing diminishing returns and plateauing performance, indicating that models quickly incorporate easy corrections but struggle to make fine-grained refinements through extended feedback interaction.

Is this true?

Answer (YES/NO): YES